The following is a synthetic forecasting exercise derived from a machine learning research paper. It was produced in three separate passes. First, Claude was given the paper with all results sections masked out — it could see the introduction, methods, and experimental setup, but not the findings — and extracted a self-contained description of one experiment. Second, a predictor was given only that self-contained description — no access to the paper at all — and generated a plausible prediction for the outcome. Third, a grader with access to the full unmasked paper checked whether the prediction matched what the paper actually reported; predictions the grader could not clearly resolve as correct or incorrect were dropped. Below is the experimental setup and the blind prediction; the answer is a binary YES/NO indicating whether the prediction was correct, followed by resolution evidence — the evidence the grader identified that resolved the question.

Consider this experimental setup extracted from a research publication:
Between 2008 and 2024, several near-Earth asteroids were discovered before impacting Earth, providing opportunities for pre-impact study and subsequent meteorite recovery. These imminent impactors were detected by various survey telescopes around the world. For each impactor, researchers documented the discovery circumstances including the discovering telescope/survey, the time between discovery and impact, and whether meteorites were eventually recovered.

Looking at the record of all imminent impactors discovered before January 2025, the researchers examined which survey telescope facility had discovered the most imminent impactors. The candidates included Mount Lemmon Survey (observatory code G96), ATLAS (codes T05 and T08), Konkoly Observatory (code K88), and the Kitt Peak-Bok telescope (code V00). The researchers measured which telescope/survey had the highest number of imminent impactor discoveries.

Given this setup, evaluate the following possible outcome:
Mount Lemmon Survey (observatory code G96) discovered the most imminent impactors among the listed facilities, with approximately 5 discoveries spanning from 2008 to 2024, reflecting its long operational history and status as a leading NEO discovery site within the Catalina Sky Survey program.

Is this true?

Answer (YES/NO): YES